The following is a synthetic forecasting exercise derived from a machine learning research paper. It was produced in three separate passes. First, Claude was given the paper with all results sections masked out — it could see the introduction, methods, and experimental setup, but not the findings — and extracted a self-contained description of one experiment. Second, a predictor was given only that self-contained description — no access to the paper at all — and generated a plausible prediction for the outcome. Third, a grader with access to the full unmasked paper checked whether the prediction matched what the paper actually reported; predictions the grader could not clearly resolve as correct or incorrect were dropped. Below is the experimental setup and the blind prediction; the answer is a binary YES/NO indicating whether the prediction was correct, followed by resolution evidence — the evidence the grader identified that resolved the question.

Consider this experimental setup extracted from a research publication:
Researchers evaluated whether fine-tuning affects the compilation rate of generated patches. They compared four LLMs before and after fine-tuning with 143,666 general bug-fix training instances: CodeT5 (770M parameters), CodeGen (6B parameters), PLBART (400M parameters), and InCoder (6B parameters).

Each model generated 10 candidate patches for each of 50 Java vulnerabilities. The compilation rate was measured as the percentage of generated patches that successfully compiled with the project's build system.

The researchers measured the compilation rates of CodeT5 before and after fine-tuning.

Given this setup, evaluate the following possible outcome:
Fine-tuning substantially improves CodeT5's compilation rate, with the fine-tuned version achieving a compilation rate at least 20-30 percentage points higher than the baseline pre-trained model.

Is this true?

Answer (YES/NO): YES